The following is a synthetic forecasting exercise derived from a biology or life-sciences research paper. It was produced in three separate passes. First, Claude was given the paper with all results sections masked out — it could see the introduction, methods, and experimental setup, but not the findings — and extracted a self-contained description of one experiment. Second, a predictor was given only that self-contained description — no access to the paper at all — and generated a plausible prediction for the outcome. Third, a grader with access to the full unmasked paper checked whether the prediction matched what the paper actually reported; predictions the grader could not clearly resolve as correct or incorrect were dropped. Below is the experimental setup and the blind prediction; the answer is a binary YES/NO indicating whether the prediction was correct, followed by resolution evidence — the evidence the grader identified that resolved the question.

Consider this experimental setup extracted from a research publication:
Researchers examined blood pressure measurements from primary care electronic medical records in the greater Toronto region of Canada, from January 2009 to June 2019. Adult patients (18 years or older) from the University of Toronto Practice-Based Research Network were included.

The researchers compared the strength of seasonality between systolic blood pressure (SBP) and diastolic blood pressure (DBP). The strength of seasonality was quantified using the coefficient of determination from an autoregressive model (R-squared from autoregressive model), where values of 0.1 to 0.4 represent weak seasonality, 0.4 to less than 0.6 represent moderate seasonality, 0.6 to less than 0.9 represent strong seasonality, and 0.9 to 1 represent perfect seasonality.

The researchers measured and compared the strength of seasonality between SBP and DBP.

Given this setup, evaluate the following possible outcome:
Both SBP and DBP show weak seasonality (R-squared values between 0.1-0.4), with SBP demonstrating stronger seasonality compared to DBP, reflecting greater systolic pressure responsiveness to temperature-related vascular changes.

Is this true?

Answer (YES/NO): NO